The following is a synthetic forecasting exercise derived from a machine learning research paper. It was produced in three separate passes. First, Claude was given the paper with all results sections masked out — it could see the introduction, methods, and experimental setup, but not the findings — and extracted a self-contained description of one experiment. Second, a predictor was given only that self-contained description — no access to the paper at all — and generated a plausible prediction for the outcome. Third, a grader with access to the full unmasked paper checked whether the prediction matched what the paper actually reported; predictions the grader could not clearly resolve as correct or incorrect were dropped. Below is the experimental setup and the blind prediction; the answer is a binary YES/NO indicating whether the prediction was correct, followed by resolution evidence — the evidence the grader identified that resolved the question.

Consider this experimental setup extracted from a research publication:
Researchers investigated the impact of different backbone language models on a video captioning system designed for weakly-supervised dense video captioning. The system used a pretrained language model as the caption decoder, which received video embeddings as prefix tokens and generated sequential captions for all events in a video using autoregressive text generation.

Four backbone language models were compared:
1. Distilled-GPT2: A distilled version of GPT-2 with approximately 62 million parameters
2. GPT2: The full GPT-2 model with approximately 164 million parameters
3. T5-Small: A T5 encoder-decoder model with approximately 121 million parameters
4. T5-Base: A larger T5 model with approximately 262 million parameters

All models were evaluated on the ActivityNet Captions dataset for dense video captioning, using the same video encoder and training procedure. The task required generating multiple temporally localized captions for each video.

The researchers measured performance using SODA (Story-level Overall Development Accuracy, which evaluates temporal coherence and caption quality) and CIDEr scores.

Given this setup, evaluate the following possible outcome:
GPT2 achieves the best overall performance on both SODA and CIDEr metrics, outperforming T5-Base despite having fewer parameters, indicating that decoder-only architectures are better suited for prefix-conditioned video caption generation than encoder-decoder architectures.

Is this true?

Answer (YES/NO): NO